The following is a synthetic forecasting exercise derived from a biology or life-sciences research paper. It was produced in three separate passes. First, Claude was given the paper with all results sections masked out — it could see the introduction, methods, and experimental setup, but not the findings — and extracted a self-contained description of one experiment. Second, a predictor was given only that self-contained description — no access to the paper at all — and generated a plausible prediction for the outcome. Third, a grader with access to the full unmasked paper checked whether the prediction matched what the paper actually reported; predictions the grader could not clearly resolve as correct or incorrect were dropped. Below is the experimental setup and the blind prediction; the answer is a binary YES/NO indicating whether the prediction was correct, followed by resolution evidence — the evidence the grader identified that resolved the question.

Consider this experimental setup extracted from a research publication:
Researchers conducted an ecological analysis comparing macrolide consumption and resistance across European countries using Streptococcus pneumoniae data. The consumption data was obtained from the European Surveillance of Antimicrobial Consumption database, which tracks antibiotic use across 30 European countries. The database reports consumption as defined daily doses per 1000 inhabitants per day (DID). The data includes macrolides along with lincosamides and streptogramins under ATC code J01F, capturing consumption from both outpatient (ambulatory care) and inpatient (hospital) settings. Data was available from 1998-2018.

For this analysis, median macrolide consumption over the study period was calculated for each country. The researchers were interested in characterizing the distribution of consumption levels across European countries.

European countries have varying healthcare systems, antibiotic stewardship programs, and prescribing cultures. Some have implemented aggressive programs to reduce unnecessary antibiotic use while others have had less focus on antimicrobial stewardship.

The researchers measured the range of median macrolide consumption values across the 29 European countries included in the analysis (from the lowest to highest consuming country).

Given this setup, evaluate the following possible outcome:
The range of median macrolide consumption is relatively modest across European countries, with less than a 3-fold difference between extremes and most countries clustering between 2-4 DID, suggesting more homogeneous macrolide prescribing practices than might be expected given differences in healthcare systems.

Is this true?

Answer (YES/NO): NO